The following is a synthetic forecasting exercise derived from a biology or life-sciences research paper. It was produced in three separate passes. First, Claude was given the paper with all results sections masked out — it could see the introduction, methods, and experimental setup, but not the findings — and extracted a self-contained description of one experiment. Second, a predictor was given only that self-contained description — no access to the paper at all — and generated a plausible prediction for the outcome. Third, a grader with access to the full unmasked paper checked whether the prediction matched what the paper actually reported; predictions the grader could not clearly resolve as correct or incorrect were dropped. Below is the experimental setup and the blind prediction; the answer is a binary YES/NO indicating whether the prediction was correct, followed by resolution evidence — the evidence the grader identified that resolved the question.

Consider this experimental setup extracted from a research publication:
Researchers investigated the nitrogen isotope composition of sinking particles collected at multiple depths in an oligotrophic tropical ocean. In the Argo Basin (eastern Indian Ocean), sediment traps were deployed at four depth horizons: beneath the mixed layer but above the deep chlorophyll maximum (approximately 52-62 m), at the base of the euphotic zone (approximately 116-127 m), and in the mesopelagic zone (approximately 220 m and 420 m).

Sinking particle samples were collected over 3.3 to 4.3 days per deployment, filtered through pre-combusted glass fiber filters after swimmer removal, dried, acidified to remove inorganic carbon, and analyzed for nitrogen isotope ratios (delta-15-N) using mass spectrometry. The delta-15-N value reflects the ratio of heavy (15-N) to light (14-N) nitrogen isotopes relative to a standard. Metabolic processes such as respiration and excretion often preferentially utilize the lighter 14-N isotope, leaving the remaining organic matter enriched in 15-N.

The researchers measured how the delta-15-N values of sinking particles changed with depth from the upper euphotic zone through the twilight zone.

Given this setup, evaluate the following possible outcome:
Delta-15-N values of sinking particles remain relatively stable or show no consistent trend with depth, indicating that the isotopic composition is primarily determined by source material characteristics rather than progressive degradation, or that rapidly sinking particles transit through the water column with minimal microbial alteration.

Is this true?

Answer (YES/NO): NO